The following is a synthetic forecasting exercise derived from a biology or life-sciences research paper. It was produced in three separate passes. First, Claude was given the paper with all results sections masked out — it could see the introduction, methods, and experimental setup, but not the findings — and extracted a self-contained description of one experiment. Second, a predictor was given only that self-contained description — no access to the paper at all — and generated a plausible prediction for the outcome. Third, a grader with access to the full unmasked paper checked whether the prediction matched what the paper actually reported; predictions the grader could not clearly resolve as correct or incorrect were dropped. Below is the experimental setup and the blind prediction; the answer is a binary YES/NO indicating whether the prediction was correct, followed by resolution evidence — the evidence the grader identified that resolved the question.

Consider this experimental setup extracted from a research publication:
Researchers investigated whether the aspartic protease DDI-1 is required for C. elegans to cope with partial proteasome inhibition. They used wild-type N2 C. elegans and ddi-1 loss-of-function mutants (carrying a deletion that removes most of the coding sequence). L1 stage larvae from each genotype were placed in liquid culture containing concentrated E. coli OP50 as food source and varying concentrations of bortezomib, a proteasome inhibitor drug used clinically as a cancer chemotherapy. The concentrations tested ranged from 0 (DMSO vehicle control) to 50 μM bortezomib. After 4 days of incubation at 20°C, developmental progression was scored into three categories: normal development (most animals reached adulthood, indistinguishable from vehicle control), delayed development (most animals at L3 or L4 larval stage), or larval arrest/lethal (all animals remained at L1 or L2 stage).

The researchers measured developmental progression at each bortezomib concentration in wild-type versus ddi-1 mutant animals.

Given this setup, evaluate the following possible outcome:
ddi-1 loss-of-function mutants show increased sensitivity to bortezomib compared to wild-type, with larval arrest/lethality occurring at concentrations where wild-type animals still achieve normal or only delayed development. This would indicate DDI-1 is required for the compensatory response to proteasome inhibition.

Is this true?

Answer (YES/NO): YES